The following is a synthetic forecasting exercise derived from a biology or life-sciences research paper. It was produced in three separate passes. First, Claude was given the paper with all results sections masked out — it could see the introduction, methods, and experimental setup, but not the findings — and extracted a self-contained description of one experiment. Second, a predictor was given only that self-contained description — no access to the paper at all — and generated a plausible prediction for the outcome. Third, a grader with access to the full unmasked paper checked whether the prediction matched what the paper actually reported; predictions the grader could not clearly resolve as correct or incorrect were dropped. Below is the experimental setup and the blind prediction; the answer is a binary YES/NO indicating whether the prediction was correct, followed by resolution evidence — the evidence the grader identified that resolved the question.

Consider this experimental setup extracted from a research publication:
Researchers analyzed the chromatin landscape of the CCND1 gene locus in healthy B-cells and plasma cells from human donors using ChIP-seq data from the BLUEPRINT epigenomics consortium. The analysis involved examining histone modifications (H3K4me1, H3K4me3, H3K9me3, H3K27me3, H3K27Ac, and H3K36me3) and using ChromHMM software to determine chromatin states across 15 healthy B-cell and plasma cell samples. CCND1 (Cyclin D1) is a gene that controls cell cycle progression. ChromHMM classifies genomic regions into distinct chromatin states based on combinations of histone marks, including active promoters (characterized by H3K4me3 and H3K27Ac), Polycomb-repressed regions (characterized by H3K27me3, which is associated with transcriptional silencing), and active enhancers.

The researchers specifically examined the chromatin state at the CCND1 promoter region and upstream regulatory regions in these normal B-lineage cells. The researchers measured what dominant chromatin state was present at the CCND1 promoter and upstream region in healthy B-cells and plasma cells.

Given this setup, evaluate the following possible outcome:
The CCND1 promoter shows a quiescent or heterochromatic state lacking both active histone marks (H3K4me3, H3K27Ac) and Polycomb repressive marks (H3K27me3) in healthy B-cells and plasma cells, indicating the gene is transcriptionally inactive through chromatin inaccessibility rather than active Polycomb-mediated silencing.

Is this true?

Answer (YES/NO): NO